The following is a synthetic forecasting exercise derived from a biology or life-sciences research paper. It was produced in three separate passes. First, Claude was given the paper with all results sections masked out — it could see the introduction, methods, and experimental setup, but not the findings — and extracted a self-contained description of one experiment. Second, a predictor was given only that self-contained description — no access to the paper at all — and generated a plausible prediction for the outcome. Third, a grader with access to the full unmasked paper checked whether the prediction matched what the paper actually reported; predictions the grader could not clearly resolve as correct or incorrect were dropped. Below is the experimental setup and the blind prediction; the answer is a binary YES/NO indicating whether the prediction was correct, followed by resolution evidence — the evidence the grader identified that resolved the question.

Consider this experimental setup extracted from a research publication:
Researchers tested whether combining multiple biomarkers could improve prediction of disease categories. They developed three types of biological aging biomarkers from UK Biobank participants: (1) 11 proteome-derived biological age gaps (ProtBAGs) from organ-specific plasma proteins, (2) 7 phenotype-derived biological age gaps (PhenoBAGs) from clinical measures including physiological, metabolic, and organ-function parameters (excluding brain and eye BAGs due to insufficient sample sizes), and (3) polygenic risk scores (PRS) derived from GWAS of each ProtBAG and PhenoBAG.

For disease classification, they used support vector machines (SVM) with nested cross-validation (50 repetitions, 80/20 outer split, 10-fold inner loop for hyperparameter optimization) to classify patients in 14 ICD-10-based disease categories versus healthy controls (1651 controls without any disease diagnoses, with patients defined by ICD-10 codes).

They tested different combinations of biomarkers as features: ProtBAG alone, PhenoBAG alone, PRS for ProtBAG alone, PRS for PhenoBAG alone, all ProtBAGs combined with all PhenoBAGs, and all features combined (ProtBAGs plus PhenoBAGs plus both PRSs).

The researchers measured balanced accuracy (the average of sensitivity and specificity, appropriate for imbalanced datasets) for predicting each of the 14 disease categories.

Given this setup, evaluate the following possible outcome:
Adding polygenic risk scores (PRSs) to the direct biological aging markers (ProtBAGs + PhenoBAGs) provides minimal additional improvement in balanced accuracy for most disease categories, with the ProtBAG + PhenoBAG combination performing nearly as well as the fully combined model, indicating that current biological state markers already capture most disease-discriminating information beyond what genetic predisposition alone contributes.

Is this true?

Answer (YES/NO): NO